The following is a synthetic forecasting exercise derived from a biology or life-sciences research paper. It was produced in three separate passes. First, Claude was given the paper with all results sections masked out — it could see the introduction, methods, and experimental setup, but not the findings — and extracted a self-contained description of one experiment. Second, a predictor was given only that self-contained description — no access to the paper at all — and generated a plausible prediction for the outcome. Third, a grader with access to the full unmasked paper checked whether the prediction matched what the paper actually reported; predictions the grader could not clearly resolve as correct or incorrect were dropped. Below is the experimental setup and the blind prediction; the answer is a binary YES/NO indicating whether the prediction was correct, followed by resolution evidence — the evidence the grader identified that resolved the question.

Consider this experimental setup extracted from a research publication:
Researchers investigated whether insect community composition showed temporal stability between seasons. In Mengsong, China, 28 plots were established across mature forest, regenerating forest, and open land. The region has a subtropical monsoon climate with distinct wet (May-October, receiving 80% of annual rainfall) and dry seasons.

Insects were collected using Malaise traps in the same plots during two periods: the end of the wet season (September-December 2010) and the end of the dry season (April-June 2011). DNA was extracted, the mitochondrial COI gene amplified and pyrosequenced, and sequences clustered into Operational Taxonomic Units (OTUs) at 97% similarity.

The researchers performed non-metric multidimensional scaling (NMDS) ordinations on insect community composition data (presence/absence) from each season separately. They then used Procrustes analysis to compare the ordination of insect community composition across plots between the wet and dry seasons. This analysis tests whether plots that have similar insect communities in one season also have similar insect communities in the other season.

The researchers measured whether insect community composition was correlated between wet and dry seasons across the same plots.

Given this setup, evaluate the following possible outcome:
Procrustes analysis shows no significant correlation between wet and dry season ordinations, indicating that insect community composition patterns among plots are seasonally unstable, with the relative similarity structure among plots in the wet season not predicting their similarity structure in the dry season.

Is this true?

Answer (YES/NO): NO